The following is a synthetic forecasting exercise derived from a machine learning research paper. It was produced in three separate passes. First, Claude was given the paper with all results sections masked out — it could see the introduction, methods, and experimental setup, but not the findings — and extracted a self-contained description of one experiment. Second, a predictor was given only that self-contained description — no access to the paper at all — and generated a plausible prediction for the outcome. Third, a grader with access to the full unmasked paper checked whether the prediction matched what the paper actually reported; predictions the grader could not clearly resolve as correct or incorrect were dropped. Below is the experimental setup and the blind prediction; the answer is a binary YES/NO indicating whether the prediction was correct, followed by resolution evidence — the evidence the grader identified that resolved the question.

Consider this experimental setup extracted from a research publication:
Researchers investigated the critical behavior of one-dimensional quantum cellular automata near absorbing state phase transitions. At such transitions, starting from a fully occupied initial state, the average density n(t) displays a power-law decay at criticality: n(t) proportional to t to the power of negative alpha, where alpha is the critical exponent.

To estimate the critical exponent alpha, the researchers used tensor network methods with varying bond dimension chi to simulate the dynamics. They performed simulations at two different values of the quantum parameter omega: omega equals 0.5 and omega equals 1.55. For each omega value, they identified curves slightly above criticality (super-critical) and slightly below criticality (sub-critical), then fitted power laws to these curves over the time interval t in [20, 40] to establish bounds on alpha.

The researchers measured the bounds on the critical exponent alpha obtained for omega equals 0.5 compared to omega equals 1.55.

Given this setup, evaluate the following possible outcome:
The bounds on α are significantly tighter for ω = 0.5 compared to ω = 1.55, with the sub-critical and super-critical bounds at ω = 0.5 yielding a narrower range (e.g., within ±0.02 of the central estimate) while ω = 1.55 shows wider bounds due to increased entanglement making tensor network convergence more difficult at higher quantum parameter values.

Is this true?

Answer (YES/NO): NO